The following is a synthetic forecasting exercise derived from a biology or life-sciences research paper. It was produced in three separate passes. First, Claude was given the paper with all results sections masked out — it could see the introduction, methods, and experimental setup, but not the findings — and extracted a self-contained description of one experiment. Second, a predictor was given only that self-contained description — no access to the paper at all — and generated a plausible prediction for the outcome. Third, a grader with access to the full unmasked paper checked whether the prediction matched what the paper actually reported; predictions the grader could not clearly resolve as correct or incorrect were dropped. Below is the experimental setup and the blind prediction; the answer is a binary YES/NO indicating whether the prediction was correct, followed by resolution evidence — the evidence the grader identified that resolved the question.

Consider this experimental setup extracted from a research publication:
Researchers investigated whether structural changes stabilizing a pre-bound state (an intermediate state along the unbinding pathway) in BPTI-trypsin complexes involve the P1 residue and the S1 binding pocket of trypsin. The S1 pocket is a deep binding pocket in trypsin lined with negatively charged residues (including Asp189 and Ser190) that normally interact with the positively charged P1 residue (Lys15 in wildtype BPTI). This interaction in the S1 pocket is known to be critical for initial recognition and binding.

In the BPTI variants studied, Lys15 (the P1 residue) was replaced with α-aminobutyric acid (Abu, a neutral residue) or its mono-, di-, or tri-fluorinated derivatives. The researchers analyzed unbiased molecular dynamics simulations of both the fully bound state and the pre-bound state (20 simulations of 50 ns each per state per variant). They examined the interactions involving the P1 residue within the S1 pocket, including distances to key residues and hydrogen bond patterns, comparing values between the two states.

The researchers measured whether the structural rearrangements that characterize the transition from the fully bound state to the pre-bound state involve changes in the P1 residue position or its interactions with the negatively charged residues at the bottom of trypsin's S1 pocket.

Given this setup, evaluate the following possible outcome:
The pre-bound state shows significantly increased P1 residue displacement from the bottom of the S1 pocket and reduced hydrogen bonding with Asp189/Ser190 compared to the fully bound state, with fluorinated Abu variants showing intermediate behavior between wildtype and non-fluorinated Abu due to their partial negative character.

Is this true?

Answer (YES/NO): NO